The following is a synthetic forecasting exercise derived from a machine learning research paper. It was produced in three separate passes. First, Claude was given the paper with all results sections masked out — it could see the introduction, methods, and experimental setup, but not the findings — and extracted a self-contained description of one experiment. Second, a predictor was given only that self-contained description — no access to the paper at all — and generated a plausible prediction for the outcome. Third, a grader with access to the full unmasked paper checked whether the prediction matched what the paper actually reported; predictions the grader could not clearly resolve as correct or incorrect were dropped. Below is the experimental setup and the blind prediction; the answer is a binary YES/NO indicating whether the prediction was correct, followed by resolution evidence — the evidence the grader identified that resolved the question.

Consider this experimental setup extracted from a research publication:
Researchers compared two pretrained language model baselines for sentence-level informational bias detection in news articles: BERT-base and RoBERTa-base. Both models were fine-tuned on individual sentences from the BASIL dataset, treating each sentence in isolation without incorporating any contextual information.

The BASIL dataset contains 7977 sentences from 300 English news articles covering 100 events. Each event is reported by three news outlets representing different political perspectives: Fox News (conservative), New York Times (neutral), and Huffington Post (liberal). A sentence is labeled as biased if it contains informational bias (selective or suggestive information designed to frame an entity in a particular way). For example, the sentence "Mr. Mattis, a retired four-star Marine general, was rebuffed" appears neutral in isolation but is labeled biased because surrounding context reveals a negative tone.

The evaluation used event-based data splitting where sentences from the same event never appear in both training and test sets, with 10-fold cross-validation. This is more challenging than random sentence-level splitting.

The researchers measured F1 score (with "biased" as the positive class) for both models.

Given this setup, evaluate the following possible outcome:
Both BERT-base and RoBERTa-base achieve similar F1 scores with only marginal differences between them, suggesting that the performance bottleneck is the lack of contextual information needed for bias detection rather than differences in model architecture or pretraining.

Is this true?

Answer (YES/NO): NO